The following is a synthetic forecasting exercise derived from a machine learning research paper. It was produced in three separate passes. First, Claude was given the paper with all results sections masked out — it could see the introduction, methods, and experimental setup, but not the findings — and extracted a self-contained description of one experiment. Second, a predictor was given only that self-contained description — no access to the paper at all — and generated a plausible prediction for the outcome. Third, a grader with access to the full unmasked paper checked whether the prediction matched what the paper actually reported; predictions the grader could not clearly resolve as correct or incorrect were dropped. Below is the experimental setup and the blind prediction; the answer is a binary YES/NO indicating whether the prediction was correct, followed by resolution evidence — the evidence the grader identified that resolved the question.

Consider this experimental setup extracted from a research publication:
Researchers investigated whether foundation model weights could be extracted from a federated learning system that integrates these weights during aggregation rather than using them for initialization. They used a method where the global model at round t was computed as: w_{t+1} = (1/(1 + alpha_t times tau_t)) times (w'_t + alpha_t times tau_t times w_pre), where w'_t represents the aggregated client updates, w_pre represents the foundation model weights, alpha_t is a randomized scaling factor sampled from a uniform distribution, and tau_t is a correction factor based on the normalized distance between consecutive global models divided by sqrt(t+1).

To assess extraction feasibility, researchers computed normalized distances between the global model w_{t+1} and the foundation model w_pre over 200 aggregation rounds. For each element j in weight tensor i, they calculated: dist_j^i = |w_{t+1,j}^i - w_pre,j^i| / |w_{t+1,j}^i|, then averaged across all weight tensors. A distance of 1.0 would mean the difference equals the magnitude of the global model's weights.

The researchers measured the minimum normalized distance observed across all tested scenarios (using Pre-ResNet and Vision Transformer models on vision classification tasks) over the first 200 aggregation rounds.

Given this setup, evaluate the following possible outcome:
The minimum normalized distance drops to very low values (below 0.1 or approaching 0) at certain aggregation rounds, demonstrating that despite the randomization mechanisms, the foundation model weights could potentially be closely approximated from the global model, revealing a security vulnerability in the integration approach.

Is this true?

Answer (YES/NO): NO